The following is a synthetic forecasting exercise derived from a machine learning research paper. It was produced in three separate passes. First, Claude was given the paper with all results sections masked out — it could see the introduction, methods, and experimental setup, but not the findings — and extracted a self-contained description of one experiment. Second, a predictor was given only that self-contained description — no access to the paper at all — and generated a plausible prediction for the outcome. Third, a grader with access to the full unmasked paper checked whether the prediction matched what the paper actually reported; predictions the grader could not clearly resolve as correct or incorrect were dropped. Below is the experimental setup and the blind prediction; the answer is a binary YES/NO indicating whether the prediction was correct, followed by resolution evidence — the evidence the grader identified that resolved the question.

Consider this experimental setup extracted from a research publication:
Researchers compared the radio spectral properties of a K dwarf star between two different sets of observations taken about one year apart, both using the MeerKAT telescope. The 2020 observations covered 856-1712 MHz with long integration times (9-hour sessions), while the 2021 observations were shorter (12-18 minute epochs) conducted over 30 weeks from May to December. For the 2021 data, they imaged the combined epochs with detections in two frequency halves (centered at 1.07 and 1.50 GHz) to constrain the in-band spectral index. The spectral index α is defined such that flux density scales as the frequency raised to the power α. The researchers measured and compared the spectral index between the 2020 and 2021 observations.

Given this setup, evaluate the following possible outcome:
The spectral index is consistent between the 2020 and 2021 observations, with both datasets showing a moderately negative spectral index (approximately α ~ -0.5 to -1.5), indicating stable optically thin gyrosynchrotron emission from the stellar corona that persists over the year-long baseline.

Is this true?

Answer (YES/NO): NO